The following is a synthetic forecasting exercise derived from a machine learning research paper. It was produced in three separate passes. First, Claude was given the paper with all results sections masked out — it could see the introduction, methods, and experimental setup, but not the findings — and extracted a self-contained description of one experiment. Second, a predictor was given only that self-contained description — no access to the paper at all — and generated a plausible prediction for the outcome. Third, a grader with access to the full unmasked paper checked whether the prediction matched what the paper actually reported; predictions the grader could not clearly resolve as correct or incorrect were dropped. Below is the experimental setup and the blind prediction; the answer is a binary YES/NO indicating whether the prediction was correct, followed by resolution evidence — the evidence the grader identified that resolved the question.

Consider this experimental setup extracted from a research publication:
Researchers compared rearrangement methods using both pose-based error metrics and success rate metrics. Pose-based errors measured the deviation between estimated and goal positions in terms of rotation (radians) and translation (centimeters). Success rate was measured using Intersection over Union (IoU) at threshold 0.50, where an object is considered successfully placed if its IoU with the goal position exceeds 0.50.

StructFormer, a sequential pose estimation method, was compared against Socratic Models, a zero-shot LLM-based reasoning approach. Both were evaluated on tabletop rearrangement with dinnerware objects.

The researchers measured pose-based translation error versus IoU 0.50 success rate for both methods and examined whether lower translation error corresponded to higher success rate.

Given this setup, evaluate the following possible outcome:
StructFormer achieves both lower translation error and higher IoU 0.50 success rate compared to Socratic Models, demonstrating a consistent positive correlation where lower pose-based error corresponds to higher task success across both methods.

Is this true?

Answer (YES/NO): NO